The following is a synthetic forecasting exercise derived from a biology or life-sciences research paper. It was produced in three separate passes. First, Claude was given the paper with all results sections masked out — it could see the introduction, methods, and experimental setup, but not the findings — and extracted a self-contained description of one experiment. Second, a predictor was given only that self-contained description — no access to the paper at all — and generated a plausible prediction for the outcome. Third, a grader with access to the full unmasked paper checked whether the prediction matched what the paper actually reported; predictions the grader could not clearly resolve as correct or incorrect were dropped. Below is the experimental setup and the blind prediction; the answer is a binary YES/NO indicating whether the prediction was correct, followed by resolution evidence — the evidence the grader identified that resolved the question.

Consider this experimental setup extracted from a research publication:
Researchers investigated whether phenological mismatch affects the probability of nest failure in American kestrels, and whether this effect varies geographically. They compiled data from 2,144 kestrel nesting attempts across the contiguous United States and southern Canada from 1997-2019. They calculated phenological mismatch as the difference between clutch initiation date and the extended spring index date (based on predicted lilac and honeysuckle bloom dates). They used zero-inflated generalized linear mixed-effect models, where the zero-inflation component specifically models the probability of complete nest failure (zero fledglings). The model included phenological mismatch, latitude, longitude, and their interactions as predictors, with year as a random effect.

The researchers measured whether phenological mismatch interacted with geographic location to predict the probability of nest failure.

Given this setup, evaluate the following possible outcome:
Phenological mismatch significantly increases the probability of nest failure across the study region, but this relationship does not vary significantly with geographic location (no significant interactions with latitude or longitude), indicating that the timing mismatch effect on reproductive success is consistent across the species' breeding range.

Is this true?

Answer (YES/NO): NO